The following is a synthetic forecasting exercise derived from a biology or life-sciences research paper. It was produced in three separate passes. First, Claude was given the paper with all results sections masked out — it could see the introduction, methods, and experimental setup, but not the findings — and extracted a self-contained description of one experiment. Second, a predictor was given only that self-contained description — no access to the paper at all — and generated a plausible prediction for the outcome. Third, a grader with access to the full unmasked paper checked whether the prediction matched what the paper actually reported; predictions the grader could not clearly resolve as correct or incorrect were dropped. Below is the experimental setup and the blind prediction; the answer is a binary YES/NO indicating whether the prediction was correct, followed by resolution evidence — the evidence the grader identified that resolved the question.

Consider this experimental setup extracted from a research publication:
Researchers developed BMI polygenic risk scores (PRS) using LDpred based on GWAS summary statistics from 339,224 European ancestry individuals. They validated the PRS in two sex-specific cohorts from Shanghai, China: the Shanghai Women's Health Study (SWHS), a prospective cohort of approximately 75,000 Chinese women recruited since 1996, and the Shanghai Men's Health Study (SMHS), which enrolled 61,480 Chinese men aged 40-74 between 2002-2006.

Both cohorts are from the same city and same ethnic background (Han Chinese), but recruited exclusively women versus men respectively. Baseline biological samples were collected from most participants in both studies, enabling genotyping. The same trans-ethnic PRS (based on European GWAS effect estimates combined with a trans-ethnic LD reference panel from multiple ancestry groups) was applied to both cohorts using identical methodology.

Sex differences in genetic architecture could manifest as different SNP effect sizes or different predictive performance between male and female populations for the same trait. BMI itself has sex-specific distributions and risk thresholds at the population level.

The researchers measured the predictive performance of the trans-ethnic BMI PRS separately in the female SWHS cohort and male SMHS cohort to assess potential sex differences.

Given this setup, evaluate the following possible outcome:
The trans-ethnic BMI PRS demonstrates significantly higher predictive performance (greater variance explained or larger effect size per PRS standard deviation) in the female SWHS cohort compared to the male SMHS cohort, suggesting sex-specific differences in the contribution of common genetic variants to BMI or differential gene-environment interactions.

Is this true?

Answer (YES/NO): NO